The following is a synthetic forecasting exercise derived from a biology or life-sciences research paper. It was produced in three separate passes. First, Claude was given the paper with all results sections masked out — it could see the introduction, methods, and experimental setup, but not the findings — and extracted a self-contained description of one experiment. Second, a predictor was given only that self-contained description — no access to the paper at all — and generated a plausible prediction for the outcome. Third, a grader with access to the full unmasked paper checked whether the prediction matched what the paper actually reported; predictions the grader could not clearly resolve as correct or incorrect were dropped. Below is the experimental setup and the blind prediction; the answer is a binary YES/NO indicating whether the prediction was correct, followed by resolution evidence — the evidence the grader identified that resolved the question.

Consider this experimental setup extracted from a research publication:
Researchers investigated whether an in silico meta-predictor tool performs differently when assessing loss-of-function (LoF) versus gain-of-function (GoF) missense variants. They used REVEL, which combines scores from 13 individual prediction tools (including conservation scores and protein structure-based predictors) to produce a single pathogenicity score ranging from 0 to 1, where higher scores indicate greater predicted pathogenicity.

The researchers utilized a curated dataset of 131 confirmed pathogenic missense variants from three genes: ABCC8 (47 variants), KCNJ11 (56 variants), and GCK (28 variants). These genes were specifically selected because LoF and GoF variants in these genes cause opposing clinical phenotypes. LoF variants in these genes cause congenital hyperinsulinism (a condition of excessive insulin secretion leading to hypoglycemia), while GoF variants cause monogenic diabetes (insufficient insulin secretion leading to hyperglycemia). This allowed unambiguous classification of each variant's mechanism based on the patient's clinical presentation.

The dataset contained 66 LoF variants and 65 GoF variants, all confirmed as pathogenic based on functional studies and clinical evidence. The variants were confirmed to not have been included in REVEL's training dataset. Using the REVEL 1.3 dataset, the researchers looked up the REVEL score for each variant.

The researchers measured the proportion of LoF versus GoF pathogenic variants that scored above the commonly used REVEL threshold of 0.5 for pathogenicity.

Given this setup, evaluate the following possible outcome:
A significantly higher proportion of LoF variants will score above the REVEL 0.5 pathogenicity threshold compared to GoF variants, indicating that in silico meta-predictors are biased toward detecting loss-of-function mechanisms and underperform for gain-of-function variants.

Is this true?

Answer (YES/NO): NO